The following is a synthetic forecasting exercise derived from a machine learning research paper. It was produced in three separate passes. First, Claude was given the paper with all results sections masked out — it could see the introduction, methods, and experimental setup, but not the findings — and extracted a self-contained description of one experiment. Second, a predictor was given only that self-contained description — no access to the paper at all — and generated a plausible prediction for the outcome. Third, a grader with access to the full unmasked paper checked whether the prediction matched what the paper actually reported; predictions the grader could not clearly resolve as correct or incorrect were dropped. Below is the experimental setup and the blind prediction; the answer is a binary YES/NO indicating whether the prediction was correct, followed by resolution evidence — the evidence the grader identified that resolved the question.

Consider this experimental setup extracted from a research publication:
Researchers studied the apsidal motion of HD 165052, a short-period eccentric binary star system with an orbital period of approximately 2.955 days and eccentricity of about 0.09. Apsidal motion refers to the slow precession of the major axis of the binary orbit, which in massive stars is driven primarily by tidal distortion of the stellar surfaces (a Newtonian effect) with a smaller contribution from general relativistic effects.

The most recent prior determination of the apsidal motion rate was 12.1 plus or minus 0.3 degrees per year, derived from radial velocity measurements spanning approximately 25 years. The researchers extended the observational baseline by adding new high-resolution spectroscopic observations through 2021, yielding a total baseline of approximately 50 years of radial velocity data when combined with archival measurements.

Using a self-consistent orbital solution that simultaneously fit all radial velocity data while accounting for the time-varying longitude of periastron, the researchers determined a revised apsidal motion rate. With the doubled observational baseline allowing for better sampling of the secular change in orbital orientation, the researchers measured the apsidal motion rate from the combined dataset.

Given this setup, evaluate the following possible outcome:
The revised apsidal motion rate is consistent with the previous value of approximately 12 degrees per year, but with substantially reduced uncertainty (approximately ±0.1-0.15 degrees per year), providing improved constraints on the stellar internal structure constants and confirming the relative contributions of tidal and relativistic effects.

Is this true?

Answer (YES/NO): NO